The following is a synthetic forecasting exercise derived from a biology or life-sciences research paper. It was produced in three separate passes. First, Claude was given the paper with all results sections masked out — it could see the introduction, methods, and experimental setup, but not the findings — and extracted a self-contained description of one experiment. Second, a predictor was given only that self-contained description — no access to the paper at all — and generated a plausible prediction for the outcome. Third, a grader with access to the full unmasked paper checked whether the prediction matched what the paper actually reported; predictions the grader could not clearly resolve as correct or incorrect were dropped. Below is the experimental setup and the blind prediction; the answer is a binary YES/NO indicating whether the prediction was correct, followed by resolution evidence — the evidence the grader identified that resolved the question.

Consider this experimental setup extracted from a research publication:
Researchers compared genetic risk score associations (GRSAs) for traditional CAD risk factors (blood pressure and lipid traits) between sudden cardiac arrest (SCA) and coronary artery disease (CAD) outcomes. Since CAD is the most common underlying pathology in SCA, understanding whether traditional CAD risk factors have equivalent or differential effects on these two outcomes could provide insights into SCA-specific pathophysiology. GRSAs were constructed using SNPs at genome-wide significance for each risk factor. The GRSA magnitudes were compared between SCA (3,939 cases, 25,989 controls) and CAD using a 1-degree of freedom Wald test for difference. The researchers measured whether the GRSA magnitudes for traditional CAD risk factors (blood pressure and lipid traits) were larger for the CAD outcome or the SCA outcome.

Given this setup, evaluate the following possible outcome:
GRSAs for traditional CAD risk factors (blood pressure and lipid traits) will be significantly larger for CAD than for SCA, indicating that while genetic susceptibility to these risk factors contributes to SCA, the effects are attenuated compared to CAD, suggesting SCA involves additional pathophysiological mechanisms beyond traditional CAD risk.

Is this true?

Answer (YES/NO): NO